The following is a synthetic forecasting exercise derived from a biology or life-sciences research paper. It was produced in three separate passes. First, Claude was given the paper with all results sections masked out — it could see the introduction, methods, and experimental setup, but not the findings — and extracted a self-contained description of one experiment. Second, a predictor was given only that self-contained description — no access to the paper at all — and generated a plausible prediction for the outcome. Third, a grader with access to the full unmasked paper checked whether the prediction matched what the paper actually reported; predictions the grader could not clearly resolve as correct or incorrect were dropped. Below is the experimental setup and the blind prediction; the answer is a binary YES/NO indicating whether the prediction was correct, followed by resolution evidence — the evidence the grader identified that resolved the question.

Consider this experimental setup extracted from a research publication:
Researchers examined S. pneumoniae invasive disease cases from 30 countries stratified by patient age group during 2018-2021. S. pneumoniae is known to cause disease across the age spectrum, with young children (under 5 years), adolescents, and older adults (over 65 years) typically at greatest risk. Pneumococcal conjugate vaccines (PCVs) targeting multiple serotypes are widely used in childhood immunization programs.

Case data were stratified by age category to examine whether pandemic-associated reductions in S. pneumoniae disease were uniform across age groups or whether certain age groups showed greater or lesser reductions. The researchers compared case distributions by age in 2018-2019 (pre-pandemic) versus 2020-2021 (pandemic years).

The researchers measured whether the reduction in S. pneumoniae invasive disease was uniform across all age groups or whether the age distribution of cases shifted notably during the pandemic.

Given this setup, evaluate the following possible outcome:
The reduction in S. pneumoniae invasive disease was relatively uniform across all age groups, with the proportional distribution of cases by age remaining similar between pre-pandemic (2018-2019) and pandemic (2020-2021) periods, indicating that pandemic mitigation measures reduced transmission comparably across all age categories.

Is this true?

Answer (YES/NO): YES